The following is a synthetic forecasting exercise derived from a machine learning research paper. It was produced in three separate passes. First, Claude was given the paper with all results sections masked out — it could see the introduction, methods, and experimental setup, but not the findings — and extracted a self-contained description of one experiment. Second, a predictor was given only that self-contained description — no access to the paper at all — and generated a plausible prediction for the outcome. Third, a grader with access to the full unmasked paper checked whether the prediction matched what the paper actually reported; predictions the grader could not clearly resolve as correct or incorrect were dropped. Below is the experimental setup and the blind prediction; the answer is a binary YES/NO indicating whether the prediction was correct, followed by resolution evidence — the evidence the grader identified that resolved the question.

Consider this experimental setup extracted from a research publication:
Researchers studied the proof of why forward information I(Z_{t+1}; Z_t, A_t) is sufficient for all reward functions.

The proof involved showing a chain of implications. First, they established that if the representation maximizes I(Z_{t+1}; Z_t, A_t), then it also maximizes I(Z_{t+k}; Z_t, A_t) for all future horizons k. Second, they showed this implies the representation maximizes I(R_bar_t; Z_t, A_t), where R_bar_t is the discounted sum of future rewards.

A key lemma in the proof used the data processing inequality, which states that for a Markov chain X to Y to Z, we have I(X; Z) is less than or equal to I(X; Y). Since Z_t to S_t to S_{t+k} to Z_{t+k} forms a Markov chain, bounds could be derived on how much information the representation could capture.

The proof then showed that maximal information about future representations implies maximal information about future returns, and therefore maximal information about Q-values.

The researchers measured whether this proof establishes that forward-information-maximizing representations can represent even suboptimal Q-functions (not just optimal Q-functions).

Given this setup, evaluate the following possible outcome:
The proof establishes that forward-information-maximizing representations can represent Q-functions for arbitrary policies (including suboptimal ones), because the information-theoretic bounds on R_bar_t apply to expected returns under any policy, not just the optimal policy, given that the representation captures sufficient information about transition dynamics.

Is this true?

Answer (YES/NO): YES